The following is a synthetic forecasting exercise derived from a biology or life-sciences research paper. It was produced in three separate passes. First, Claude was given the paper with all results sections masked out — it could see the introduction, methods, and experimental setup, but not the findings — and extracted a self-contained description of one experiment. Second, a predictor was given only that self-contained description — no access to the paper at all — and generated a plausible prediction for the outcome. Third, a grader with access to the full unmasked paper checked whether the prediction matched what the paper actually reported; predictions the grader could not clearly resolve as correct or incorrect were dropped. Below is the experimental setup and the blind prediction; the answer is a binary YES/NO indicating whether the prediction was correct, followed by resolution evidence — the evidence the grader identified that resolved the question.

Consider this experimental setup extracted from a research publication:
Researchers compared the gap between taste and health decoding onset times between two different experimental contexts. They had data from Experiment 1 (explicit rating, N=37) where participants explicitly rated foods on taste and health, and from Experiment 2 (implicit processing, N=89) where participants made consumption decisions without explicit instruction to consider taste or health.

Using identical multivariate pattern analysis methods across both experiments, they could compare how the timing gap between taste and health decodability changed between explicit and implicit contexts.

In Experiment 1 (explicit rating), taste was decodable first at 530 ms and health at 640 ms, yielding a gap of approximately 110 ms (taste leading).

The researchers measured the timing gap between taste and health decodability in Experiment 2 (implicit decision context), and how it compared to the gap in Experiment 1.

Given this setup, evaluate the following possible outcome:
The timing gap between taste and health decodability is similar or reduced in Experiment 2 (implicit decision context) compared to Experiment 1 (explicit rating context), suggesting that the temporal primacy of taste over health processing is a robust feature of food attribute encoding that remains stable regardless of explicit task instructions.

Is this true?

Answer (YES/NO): NO